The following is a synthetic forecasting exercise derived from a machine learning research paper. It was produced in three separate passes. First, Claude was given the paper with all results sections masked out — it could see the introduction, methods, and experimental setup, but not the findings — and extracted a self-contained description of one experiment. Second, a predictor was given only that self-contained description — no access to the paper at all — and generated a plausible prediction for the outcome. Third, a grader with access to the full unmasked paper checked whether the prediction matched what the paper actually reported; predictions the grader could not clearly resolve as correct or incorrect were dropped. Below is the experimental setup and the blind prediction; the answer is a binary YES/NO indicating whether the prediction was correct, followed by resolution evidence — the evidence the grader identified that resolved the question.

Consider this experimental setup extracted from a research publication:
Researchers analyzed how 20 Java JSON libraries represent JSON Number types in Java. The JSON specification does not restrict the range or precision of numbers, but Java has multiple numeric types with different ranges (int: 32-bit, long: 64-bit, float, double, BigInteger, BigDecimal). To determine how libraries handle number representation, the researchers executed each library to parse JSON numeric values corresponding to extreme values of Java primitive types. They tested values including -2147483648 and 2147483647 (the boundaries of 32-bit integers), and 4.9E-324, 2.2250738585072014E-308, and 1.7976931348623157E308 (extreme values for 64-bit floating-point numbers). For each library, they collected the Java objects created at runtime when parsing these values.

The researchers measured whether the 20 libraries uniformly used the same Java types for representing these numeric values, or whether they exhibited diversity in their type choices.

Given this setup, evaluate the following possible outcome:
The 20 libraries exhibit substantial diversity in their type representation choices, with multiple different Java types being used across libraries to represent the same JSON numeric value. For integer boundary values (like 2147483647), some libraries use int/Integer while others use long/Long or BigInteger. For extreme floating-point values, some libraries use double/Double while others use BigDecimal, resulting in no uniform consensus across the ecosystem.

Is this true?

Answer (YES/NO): YES